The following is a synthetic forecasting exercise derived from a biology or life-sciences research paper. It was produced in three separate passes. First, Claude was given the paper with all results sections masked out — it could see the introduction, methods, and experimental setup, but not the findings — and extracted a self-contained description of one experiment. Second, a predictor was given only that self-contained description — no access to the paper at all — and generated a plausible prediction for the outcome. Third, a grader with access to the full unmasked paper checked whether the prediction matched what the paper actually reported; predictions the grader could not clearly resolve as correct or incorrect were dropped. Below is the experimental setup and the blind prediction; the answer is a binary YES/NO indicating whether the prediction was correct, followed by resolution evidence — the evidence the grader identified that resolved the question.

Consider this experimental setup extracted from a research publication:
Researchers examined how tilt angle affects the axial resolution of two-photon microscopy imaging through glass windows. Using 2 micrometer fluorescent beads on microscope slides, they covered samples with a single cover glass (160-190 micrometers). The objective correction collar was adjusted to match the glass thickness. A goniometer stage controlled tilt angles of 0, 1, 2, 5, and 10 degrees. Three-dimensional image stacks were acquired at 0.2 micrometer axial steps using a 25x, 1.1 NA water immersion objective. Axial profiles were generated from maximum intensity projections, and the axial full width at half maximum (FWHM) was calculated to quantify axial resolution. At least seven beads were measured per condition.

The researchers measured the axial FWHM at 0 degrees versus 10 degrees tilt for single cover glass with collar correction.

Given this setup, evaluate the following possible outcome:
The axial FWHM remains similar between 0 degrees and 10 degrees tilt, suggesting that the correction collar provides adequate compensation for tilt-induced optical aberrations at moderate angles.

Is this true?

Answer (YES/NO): NO